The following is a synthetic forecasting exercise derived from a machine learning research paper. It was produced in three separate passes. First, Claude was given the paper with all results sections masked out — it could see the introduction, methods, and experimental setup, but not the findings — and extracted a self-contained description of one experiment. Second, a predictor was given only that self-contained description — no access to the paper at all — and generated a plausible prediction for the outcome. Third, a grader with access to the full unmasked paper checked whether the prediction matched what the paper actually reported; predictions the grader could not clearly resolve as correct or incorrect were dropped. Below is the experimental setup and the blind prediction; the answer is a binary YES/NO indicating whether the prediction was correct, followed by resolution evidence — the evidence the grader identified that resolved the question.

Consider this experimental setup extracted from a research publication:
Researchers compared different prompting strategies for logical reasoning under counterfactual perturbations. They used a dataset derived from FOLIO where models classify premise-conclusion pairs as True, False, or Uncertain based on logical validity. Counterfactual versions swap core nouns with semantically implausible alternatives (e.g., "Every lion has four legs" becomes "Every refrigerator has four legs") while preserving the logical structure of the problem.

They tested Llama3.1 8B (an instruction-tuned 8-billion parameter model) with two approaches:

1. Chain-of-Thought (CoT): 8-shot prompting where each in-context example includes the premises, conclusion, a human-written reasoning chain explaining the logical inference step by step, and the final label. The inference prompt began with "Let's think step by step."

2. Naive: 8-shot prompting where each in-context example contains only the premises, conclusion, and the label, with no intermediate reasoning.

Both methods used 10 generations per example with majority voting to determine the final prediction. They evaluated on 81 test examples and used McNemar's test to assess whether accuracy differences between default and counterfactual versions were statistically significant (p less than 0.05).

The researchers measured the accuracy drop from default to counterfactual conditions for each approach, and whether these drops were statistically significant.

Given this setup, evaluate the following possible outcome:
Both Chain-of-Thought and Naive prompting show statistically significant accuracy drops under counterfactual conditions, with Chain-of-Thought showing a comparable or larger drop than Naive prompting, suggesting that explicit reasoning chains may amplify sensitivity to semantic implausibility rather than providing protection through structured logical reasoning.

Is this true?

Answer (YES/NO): NO